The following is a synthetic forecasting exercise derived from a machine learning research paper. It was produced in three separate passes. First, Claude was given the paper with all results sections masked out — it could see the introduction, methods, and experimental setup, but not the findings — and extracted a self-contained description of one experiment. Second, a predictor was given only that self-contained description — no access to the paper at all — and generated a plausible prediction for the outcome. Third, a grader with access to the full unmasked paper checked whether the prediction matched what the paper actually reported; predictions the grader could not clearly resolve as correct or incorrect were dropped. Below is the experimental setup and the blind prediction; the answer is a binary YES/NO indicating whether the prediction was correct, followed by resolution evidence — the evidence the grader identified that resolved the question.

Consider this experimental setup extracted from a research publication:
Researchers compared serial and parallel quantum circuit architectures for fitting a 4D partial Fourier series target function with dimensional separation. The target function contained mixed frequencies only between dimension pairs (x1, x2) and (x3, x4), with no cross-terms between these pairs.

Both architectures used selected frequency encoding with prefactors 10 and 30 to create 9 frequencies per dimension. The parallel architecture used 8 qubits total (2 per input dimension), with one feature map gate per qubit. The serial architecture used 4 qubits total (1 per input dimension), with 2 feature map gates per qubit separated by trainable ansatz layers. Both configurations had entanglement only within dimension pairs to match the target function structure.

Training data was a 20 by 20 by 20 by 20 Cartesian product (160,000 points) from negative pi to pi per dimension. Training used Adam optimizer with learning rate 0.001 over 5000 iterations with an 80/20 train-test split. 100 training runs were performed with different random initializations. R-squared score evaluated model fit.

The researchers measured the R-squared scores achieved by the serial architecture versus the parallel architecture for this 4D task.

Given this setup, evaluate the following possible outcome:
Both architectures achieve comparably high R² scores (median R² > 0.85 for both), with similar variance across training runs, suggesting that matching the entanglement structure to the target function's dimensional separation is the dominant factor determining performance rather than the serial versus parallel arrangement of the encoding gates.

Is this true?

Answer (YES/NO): NO